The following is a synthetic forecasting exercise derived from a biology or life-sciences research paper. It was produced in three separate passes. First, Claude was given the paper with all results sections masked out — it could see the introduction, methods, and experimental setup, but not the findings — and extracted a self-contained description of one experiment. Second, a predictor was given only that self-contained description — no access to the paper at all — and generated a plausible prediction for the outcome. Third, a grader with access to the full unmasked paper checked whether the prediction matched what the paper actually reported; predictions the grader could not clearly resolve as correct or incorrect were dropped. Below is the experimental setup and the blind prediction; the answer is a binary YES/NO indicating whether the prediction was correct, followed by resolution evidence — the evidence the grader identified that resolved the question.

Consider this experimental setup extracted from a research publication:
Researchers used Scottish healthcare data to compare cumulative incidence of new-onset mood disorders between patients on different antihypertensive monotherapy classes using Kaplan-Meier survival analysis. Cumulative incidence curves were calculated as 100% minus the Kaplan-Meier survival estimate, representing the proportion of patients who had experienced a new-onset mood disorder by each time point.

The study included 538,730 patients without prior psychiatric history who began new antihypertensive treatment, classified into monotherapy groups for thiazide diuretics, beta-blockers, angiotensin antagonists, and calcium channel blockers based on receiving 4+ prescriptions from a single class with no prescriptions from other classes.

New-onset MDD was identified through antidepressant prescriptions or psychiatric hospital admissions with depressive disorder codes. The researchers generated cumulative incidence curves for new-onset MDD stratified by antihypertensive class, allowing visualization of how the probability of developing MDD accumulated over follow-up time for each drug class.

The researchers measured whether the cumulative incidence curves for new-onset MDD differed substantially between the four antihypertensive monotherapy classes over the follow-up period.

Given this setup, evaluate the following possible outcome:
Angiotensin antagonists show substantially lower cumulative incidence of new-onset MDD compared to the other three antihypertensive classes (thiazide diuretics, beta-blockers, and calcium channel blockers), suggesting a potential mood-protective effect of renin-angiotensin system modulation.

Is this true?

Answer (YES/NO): NO